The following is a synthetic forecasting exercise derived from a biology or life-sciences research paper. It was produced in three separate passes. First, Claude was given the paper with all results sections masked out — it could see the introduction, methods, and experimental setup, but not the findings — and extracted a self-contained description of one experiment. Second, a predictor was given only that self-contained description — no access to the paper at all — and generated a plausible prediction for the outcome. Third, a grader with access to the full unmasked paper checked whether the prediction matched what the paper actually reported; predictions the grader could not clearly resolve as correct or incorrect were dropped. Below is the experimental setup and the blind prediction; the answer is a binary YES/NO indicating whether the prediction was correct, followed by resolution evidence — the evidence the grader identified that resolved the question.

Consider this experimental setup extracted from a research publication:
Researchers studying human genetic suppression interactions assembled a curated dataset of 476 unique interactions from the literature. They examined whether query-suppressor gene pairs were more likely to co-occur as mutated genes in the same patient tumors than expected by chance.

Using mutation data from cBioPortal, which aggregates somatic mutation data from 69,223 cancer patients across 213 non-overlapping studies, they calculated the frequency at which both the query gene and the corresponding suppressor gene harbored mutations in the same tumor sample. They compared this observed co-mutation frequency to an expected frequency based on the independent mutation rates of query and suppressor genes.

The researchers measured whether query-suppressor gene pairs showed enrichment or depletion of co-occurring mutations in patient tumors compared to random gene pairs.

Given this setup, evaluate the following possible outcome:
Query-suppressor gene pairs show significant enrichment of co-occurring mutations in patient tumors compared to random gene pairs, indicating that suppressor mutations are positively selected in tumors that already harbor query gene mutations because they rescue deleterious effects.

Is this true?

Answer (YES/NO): YES